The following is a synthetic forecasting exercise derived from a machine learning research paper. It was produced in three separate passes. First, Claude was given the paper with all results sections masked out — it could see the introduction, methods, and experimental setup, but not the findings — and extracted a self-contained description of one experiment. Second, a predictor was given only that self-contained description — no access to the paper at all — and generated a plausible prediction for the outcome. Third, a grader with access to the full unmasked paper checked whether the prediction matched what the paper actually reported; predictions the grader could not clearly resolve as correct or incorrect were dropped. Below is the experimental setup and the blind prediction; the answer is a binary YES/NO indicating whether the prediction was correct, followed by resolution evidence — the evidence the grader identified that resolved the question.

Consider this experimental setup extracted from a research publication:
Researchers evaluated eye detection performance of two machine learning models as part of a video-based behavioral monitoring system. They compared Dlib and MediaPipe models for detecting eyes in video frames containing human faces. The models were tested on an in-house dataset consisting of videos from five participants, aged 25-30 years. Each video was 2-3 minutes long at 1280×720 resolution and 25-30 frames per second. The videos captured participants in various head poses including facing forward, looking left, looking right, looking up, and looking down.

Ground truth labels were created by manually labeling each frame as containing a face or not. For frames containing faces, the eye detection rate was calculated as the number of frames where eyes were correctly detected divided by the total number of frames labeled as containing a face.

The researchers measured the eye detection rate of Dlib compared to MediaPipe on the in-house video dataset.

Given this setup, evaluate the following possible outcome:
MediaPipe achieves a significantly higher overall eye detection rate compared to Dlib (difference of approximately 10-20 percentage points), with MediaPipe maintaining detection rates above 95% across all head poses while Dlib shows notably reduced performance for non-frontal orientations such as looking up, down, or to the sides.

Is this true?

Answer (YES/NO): NO